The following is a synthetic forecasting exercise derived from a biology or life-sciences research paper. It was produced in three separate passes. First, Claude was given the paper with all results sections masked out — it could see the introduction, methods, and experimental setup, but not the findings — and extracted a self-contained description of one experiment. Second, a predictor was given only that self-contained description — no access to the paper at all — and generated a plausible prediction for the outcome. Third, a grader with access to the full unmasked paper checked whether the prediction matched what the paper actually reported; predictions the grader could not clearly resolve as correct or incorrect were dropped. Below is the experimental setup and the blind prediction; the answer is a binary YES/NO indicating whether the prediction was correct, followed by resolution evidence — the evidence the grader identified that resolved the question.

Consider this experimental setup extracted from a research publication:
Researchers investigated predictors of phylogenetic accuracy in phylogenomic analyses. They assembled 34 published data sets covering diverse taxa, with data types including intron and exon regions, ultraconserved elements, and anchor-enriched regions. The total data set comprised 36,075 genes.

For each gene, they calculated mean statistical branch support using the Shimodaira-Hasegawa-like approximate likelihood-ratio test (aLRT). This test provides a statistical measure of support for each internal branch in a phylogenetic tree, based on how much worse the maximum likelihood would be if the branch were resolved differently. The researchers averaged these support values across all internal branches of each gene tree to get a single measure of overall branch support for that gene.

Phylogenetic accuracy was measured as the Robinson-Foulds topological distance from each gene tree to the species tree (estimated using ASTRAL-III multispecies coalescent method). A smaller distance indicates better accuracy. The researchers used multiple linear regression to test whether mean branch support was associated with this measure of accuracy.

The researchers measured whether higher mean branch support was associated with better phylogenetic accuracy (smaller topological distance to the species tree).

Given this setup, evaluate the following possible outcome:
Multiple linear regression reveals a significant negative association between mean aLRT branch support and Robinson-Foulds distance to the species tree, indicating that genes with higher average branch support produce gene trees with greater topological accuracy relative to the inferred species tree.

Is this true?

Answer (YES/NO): YES